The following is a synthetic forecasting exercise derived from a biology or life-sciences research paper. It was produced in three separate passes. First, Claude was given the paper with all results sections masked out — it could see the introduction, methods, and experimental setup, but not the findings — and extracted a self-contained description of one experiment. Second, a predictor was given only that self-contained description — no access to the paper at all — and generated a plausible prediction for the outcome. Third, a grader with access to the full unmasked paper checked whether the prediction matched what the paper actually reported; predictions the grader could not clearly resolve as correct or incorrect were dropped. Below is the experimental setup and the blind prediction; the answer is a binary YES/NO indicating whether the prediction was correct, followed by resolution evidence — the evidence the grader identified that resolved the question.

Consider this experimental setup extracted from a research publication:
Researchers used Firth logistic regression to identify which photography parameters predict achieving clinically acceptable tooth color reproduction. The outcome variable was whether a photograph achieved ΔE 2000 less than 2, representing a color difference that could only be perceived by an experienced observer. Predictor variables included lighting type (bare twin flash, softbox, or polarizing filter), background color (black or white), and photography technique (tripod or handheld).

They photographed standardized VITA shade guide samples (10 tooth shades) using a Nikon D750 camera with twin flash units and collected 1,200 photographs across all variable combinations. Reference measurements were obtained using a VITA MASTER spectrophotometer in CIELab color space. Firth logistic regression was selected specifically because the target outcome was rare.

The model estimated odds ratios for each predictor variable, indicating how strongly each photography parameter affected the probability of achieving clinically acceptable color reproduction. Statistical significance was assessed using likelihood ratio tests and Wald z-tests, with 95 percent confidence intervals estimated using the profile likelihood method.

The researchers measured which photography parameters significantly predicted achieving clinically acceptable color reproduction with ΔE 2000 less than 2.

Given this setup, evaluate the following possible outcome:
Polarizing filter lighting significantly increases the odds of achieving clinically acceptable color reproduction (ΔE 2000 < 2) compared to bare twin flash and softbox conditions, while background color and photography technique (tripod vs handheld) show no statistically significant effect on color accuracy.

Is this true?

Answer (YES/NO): NO